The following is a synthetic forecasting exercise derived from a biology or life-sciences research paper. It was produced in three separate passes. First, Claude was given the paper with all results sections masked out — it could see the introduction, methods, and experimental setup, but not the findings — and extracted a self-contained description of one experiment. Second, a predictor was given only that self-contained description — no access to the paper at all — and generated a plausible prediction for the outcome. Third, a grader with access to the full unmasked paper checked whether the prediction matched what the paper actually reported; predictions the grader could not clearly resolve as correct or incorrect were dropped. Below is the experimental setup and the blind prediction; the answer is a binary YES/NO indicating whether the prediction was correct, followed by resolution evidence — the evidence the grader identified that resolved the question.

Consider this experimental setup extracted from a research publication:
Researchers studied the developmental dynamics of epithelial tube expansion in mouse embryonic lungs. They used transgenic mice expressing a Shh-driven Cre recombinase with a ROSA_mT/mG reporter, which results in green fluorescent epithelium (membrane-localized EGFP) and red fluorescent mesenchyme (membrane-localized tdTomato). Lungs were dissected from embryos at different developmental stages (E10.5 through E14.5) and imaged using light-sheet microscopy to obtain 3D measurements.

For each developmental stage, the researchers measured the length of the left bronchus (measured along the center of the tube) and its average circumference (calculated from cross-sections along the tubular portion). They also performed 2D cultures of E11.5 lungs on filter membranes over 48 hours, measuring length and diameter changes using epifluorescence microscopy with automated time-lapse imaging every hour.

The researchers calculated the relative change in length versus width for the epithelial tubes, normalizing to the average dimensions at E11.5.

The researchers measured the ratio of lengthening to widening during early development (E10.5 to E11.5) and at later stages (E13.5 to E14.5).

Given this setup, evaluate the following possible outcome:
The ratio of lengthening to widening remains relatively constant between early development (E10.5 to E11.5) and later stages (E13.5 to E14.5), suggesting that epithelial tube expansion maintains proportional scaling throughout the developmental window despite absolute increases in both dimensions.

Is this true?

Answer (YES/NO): NO